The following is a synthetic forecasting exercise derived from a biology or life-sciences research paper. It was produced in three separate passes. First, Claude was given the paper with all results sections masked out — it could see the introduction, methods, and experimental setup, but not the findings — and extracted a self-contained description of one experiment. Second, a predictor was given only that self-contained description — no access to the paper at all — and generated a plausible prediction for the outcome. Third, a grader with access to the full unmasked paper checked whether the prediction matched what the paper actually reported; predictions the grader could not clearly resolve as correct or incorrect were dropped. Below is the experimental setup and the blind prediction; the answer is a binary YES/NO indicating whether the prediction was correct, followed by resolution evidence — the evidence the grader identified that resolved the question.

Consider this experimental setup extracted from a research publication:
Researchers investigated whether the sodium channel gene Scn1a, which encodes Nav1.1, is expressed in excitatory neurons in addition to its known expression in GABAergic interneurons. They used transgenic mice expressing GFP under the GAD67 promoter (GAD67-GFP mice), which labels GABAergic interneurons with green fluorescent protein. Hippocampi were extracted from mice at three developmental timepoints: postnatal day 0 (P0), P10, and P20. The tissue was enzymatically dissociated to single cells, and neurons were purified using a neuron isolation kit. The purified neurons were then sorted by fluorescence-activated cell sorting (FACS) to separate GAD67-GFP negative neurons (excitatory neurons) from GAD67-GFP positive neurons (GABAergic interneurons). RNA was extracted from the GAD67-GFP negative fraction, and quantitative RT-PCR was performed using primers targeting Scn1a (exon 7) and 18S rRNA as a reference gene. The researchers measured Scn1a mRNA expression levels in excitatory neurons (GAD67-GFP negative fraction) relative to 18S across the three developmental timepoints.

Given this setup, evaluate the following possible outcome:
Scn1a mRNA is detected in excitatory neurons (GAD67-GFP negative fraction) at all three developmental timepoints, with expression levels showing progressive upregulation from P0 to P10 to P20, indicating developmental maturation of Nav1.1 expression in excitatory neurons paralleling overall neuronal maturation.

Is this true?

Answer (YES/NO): NO